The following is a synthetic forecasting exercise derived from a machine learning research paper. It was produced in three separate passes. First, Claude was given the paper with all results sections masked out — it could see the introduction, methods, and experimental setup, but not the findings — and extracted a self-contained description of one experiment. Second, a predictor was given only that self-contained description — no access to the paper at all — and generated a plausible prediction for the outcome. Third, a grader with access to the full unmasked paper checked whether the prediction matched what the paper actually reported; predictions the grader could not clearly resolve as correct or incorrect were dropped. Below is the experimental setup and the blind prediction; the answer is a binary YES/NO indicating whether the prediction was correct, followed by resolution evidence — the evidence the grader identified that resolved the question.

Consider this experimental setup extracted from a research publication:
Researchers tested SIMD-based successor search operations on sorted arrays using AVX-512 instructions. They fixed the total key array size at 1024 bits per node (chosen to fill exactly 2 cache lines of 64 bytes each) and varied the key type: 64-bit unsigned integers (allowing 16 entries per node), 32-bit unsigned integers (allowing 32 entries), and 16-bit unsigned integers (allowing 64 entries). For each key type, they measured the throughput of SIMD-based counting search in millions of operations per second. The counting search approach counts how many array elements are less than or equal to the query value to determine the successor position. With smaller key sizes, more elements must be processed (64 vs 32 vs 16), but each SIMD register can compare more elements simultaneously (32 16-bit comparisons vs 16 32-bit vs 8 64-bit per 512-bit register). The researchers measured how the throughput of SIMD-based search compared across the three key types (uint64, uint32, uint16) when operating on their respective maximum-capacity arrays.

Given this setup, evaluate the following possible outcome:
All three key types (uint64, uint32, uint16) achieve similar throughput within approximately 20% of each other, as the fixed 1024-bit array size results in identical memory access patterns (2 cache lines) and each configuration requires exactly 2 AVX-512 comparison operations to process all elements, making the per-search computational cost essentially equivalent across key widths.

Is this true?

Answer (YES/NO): YES